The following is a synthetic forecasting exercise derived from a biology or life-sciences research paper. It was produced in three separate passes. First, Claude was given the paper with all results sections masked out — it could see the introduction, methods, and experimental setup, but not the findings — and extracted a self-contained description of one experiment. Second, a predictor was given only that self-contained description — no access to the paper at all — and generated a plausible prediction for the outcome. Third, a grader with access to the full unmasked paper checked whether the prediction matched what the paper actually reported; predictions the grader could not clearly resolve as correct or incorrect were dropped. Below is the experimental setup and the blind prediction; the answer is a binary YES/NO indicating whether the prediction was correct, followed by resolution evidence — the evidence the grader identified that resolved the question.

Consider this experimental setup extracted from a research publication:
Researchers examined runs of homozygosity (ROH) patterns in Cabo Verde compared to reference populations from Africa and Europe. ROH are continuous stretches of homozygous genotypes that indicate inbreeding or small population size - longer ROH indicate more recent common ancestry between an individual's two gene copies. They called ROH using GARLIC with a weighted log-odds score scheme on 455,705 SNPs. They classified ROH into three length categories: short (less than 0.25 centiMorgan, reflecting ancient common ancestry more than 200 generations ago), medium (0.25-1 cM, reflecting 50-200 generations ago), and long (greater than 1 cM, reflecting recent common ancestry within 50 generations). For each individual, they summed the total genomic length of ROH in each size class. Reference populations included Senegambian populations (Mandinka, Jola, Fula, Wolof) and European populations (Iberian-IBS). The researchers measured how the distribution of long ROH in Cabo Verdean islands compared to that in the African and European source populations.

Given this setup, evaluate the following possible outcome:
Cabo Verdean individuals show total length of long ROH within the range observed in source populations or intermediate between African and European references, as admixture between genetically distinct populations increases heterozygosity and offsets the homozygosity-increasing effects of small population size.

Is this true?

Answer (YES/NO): NO